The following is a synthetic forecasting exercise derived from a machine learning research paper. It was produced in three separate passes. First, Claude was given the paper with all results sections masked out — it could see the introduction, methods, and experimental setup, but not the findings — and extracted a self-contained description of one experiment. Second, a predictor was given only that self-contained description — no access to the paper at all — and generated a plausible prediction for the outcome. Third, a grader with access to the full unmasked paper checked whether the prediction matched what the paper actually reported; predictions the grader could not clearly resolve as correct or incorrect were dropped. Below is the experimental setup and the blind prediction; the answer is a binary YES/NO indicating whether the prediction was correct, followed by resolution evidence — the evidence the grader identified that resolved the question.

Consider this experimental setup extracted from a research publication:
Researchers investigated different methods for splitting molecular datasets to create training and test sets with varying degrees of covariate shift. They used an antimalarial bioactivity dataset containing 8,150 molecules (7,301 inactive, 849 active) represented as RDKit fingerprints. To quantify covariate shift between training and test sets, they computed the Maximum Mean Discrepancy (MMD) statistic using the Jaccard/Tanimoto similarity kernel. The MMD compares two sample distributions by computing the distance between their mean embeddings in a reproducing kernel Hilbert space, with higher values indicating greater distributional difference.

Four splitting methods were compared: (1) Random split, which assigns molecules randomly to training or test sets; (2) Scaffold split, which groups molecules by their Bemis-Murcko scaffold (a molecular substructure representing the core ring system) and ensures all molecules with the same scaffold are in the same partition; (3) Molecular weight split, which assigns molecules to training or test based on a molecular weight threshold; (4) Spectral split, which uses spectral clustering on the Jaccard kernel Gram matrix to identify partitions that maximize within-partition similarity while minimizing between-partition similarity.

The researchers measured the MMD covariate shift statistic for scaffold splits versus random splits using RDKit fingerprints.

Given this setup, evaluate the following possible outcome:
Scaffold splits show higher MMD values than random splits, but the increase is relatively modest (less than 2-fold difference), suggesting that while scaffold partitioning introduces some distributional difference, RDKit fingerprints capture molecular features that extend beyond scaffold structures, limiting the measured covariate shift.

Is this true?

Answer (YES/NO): NO